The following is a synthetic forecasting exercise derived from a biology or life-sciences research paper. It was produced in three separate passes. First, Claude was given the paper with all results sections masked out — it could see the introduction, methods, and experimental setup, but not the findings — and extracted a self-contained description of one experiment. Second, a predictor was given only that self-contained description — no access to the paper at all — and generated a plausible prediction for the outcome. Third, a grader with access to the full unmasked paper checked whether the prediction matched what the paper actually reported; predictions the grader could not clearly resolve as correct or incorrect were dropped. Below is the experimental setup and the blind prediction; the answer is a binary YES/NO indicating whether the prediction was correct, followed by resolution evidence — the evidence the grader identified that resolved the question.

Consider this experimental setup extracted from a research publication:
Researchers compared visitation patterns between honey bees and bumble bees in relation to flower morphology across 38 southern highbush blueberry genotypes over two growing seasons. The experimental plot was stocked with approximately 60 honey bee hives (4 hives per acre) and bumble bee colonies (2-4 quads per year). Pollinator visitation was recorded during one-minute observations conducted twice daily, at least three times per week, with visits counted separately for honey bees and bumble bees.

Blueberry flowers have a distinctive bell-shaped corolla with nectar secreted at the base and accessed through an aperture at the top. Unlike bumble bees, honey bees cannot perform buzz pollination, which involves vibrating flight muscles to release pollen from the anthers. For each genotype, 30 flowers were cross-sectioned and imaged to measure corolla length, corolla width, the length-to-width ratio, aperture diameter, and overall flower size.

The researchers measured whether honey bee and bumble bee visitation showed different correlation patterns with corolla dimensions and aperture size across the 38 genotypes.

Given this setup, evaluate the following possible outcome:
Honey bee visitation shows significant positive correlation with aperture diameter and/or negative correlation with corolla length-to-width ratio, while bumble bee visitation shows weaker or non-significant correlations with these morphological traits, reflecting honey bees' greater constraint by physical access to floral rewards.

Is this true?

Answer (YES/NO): NO